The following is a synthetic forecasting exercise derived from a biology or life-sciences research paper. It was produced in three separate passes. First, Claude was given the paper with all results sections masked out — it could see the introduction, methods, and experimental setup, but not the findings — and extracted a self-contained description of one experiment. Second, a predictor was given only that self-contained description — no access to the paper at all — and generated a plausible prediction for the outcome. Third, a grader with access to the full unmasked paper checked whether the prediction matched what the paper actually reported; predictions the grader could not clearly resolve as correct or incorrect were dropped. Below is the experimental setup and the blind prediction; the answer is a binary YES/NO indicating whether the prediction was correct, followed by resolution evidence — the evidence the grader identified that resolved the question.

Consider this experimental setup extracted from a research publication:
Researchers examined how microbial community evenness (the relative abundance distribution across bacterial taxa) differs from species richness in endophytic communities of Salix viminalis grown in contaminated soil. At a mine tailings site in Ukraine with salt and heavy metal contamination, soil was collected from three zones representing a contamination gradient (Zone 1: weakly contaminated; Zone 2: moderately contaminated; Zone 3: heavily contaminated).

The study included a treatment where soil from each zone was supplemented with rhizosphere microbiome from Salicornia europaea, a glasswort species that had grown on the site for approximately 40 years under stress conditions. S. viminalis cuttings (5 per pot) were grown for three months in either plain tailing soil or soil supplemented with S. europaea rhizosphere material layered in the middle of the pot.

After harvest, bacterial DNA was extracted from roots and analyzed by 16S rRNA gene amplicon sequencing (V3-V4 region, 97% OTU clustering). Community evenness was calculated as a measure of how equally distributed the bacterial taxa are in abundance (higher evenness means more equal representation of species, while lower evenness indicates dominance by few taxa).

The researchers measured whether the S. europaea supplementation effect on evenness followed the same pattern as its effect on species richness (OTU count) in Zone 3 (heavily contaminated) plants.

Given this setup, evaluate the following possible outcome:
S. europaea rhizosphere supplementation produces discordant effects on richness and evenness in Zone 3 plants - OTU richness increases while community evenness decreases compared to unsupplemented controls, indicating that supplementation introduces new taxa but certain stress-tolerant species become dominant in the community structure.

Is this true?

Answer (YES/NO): NO